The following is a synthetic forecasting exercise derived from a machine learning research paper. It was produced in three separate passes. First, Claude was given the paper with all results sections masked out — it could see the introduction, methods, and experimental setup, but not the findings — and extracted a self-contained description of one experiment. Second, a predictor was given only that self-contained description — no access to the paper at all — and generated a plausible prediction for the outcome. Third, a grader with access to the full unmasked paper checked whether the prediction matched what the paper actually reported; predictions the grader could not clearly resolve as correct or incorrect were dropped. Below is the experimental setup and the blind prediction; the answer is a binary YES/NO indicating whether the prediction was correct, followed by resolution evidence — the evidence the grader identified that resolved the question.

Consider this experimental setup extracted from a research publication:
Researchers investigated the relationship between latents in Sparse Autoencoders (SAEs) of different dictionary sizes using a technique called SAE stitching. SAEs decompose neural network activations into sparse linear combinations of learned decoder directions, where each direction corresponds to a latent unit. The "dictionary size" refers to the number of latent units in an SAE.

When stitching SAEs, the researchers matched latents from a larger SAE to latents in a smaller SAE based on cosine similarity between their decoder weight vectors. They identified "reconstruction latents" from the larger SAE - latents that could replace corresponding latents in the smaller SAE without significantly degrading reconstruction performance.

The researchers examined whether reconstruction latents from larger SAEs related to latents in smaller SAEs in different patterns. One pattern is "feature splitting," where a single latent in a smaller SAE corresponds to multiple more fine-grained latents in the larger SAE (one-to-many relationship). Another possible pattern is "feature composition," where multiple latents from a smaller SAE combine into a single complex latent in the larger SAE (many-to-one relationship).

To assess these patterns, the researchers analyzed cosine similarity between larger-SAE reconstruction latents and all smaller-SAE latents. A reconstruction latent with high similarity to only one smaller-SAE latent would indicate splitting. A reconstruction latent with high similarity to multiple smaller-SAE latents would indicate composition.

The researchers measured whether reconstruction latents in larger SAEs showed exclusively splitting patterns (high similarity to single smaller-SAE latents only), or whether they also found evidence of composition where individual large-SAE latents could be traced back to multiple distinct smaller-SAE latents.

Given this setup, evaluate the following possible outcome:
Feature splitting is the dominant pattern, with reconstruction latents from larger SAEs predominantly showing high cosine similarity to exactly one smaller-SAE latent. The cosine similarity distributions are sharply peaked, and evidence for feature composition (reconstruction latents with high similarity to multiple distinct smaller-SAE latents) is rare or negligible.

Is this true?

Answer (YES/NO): NO